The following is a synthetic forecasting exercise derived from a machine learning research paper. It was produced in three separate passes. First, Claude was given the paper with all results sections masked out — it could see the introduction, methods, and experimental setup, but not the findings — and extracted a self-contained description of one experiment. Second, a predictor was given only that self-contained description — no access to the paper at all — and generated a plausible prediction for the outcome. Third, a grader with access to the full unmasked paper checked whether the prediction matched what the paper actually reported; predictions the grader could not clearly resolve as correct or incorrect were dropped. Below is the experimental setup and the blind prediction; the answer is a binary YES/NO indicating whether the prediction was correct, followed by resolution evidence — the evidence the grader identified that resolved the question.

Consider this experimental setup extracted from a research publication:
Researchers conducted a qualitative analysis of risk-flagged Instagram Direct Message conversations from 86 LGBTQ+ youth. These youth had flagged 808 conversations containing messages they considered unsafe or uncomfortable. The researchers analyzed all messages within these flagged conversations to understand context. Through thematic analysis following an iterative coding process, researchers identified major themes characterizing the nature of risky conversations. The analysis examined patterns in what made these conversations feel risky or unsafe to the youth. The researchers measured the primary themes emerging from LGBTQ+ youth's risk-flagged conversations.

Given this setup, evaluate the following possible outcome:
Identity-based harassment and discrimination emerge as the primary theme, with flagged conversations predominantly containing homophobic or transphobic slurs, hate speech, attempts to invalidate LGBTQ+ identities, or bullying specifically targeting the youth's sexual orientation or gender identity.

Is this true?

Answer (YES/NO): NO